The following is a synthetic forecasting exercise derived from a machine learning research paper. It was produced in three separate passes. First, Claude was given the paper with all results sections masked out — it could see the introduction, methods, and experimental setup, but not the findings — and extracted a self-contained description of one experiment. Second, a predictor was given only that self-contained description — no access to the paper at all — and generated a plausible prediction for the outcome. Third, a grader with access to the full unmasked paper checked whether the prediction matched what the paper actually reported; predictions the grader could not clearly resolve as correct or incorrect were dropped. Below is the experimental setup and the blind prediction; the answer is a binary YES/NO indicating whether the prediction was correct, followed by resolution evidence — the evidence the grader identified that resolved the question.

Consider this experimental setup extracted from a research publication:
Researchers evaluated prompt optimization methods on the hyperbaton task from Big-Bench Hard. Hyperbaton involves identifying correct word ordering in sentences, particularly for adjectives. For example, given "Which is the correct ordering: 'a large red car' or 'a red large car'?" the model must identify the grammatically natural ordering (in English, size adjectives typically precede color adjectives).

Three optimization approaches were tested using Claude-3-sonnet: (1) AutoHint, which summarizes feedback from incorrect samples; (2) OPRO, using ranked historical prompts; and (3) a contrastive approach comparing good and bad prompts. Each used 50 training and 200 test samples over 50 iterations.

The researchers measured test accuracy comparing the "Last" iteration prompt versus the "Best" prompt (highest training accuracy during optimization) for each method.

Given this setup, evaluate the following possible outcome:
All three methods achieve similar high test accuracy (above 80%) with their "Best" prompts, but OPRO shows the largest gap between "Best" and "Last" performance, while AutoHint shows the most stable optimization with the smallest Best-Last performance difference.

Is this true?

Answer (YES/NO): NO